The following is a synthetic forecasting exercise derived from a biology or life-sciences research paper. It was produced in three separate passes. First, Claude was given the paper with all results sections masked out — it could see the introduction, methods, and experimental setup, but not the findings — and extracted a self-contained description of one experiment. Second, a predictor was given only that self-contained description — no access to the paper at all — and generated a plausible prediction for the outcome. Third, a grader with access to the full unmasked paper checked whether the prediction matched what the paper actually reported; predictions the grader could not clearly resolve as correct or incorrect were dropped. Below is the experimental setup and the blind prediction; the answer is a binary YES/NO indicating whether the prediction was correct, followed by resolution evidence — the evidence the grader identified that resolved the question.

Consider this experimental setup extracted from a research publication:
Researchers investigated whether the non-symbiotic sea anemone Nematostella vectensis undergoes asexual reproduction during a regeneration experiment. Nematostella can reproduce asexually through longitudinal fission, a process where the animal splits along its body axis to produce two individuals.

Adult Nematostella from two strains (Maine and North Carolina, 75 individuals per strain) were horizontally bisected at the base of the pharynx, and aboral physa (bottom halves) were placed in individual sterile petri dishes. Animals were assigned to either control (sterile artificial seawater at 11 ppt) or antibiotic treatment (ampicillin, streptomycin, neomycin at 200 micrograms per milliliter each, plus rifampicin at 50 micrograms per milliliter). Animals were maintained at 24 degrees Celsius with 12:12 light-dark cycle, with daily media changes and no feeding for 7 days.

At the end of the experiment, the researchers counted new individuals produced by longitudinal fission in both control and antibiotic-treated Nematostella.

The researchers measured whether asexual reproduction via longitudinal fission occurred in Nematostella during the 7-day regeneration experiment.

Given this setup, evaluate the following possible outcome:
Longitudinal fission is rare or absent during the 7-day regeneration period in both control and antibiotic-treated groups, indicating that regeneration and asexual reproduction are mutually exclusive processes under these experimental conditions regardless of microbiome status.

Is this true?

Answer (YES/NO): YES